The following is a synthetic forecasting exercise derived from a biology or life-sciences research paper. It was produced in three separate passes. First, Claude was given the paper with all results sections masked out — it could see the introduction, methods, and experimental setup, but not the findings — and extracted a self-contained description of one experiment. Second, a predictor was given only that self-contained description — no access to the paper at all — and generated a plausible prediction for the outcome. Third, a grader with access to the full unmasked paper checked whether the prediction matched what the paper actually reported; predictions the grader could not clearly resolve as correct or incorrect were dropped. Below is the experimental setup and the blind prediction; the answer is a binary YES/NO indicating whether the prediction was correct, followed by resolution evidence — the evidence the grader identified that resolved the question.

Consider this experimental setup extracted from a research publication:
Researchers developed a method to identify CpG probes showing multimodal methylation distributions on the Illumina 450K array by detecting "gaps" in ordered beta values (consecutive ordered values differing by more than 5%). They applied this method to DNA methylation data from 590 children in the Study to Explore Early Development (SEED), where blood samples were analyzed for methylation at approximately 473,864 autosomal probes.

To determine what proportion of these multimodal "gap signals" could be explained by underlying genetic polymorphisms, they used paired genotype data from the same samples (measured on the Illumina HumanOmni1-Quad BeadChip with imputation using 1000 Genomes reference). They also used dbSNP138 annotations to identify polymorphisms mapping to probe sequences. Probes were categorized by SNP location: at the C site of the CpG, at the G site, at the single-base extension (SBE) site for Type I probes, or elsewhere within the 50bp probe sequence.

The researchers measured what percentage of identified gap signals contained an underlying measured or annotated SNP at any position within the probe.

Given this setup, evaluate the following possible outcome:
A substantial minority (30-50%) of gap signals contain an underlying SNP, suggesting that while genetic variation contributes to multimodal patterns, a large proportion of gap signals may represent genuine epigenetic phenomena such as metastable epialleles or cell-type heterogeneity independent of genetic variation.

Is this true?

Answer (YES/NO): NO